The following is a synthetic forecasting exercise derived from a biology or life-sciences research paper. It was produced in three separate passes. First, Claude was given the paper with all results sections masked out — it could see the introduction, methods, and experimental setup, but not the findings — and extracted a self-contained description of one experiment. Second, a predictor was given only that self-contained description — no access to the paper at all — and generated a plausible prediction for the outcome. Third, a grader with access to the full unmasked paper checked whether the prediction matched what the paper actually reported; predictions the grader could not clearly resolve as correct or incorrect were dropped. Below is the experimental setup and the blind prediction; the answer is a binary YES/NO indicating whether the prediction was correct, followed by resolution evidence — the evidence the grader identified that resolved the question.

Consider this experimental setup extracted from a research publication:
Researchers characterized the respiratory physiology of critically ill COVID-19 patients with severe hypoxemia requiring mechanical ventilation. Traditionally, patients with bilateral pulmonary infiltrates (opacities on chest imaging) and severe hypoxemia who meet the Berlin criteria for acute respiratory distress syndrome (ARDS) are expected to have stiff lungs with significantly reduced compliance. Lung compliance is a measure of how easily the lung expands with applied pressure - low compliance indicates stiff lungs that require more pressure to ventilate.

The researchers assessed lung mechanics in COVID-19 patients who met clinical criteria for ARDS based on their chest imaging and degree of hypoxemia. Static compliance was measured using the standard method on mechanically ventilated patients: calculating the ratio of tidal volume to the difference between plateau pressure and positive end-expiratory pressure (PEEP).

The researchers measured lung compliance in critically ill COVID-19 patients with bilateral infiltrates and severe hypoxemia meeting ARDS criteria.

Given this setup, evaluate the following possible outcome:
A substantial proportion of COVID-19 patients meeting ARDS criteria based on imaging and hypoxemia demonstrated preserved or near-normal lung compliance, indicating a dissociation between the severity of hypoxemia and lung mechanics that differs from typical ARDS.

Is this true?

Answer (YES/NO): YES